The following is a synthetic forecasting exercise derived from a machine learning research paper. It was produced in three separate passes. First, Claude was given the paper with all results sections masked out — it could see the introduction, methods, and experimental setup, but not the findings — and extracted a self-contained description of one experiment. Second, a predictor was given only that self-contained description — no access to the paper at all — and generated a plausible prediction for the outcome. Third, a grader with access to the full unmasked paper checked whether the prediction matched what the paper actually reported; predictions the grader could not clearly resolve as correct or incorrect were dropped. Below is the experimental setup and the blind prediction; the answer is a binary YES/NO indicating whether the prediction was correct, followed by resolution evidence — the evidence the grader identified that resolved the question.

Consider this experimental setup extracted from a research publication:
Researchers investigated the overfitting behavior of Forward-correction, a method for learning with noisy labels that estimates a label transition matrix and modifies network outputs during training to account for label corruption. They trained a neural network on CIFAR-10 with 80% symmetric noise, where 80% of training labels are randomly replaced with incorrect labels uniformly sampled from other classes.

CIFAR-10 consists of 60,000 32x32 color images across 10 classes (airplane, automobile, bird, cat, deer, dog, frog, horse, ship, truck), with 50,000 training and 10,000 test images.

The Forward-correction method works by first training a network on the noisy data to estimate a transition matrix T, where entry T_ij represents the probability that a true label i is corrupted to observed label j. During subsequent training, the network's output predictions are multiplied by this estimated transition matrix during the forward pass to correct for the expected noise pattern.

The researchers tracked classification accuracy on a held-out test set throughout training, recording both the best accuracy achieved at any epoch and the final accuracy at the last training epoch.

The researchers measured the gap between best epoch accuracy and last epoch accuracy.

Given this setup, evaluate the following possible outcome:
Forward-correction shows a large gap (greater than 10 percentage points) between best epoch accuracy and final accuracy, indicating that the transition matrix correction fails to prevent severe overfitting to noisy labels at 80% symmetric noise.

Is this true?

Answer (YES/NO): YES